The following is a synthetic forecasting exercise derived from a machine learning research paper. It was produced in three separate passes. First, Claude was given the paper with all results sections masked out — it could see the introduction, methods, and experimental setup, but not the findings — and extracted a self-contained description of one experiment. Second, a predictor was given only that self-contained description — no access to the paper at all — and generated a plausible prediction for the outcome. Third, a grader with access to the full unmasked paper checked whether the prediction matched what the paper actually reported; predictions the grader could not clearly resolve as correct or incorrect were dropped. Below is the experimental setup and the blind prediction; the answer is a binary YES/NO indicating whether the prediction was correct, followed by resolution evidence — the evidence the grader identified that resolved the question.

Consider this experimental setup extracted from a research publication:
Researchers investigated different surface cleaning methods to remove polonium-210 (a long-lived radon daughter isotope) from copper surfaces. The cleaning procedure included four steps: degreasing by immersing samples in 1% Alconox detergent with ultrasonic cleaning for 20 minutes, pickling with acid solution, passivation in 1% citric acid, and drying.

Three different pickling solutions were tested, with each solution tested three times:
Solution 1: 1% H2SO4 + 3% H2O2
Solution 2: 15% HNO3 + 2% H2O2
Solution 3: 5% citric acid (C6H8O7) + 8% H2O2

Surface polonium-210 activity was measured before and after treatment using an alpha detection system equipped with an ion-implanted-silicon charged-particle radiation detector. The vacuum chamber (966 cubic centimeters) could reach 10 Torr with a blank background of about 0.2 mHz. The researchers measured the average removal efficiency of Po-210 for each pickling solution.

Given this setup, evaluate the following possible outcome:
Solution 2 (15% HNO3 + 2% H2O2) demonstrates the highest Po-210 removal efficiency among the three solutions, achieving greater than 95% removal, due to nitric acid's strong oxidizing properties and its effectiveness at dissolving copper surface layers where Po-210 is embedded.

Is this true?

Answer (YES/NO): NO